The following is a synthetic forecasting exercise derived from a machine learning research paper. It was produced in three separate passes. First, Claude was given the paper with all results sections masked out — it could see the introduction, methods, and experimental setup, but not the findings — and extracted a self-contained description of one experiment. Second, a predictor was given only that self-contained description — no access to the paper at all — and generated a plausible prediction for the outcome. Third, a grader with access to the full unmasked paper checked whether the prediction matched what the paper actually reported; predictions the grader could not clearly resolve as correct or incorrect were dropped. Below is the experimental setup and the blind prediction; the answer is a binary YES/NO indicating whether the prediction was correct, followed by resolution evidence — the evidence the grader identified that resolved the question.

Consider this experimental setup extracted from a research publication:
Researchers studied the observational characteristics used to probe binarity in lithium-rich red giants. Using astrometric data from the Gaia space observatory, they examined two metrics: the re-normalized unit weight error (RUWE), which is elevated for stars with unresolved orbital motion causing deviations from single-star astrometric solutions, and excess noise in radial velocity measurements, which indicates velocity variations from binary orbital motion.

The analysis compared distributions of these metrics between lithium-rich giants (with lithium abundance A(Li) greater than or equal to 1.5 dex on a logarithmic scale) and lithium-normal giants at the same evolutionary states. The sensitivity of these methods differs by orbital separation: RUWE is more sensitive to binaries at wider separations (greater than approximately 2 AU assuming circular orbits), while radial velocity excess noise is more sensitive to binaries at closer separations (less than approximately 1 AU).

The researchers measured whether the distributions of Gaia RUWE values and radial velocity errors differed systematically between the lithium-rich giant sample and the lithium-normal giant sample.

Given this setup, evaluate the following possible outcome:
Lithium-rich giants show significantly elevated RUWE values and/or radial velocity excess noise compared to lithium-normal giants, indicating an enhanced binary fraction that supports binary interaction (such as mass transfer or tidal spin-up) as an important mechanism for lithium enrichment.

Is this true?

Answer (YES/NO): NO